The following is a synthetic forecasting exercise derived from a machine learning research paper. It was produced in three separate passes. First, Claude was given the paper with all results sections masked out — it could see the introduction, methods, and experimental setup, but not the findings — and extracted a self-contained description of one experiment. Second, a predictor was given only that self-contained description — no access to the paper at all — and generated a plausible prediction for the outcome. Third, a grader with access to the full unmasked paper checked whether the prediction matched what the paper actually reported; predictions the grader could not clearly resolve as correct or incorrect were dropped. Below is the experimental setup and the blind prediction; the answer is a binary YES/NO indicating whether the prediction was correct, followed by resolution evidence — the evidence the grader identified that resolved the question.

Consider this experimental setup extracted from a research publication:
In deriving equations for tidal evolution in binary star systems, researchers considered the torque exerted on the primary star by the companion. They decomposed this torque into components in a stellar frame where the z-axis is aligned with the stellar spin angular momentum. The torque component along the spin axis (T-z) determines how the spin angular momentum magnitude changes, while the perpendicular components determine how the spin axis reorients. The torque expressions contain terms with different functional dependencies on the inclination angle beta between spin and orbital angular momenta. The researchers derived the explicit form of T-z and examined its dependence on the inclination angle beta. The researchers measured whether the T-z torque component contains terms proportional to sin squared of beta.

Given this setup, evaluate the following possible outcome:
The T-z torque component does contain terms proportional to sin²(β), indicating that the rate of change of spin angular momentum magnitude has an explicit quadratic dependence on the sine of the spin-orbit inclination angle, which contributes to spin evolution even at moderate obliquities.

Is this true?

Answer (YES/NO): YES